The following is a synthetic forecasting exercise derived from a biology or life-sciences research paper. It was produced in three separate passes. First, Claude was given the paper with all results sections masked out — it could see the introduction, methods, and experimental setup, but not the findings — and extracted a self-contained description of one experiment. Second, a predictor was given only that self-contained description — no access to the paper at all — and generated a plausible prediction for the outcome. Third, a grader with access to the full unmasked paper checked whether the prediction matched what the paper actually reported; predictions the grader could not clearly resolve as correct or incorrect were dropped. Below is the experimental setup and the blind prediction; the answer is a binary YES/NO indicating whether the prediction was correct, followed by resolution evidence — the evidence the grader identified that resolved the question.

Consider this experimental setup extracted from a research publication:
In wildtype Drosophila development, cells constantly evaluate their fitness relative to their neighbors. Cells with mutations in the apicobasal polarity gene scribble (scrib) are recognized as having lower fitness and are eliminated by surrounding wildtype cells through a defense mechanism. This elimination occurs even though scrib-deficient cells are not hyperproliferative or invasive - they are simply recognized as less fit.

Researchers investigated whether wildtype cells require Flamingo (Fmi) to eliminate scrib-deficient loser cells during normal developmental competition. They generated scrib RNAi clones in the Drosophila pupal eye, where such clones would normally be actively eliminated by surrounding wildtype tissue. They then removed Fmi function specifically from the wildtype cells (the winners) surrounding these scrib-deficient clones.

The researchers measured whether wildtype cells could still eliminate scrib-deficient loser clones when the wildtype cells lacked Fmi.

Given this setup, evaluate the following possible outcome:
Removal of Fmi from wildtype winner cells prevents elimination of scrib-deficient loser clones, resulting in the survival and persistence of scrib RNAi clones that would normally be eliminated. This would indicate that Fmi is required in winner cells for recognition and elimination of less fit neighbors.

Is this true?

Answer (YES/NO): YES